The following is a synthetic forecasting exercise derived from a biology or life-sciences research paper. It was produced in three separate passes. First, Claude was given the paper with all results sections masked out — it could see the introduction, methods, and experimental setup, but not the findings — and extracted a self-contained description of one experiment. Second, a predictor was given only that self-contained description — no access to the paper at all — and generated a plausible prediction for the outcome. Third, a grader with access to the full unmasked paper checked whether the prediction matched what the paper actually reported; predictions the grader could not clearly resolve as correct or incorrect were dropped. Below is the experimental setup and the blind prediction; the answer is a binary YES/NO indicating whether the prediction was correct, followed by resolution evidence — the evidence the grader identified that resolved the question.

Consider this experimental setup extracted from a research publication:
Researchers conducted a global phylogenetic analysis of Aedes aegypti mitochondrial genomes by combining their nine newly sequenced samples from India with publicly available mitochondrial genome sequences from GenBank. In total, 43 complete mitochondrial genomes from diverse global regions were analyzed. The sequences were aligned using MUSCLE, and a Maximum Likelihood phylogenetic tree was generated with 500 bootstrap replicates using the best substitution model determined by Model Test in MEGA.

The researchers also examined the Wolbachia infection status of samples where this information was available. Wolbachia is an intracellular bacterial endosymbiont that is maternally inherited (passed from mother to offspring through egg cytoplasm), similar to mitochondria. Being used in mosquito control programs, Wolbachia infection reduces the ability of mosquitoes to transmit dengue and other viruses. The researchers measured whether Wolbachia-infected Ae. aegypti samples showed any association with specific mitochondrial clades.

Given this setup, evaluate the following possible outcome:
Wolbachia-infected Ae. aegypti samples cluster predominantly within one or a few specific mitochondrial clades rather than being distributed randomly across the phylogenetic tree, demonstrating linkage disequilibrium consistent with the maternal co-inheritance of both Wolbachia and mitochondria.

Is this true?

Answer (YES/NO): YES